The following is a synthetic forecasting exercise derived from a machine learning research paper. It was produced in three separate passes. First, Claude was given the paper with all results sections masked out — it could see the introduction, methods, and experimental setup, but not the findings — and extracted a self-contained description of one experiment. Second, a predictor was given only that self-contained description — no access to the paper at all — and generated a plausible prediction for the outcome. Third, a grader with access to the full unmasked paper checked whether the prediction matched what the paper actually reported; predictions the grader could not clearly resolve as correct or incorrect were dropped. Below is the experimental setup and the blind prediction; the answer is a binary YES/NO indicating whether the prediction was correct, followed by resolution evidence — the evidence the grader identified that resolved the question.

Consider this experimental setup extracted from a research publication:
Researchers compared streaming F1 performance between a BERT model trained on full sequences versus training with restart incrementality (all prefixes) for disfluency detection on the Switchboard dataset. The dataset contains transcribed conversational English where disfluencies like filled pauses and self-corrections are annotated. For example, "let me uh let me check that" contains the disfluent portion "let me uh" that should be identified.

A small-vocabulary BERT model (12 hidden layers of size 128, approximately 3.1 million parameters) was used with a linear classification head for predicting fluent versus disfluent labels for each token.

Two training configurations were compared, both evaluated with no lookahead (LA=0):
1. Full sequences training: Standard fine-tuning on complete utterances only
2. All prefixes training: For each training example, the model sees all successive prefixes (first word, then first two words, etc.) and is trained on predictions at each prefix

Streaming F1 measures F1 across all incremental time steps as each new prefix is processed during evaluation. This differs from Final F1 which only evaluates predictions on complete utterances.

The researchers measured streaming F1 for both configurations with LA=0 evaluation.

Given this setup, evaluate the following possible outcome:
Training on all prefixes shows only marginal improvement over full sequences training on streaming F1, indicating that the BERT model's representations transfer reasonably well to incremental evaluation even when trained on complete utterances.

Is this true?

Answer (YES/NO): NO